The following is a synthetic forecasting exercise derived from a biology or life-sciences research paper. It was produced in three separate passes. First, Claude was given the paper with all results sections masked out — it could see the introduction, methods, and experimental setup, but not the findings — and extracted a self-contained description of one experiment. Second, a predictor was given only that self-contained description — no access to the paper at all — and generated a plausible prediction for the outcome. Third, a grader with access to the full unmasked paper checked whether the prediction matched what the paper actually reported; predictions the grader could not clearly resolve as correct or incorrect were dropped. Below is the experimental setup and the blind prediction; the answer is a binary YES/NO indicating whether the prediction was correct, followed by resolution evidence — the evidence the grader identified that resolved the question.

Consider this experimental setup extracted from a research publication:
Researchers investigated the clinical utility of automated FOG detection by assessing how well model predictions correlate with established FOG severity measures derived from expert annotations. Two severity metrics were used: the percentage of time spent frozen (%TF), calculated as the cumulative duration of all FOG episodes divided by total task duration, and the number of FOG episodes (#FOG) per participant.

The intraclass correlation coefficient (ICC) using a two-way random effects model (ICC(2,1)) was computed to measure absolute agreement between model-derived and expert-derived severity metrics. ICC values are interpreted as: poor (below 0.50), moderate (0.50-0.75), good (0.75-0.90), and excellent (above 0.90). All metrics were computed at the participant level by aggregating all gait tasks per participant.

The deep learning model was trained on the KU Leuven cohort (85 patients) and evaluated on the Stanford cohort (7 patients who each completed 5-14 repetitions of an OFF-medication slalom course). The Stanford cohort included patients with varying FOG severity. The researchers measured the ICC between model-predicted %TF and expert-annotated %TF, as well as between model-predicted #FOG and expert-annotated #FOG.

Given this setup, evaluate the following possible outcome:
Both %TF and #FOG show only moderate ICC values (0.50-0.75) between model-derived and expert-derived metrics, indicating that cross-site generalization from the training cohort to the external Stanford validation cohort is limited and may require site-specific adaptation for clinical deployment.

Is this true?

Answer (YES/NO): YES